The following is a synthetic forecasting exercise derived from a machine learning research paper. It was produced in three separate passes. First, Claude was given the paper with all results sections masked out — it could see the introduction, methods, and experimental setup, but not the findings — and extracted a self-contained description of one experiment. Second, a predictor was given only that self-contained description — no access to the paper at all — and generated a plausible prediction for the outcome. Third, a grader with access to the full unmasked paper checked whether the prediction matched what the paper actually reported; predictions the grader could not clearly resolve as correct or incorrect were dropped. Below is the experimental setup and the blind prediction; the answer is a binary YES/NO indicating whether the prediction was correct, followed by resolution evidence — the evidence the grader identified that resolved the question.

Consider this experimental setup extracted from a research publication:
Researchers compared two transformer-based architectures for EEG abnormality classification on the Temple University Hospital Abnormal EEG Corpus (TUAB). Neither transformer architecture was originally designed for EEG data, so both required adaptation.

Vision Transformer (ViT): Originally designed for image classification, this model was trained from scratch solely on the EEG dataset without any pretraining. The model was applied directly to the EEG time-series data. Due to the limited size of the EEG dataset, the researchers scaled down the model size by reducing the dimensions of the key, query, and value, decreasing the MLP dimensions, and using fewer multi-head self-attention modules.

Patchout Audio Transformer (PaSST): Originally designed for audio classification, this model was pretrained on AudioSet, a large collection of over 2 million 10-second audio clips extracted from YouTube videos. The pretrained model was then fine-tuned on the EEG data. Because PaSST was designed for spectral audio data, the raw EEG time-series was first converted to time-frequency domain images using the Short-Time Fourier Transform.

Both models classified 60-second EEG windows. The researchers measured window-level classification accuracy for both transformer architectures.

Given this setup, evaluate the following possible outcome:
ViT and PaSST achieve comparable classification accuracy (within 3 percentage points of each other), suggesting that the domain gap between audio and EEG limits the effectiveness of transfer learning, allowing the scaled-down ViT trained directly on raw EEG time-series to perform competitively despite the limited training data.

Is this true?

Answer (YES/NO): NO